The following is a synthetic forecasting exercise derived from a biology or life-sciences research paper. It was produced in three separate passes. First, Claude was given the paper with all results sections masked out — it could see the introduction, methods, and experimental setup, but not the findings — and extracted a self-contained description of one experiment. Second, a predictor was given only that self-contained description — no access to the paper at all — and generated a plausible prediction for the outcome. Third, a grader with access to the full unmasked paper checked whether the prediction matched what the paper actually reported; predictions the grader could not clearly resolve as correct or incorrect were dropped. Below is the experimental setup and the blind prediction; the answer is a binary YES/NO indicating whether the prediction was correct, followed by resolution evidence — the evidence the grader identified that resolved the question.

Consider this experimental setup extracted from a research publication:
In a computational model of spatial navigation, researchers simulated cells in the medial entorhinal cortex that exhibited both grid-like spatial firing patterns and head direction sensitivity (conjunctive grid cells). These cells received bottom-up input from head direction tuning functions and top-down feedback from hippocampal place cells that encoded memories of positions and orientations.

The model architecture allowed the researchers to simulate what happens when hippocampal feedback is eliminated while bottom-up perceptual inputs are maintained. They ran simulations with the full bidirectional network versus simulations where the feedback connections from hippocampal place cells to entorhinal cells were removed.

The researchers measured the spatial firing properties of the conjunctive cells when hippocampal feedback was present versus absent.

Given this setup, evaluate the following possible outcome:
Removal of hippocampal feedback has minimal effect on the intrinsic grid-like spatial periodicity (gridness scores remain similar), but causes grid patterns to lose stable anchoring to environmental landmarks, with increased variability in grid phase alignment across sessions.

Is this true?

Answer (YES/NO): NO